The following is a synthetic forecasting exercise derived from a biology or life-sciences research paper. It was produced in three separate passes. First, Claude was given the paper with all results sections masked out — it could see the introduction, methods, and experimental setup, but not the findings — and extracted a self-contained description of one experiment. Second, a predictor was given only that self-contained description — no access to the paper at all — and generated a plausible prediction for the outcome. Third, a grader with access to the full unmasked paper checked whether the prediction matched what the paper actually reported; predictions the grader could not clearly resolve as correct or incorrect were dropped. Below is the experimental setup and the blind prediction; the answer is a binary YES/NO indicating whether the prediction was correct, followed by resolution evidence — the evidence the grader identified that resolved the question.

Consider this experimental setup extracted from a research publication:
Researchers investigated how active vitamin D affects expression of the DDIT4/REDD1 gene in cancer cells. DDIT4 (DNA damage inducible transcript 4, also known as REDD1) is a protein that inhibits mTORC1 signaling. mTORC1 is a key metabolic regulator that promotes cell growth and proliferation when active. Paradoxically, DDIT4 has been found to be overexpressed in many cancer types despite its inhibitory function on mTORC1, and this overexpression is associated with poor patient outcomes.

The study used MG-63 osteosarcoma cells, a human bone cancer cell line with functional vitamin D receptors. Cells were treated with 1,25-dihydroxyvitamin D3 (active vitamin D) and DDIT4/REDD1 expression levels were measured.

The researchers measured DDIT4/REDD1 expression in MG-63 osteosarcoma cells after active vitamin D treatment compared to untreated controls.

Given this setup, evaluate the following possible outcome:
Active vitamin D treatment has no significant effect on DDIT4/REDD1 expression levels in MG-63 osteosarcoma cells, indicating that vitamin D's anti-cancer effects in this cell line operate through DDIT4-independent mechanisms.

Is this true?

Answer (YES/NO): NO